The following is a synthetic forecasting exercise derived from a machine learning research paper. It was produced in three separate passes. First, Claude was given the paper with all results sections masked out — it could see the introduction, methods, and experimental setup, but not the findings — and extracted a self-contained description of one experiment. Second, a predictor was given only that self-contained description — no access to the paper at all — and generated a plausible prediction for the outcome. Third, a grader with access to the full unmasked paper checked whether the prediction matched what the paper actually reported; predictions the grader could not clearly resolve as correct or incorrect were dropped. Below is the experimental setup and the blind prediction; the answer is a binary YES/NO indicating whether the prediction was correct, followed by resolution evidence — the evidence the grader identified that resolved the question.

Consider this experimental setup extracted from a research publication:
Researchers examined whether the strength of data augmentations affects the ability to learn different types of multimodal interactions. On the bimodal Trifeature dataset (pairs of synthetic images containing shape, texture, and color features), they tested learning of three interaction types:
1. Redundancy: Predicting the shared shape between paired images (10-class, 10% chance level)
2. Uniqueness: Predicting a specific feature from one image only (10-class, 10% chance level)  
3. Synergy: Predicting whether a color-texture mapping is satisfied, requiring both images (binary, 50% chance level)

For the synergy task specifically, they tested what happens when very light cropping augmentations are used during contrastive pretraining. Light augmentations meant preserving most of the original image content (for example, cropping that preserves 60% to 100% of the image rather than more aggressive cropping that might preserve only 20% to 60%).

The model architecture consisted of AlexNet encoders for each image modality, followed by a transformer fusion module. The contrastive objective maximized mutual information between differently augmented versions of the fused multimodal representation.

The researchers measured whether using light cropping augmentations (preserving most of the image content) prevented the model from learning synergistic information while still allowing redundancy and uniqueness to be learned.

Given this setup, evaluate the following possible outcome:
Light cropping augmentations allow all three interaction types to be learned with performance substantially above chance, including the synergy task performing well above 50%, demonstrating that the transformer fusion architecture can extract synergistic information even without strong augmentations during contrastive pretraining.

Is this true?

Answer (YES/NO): NO